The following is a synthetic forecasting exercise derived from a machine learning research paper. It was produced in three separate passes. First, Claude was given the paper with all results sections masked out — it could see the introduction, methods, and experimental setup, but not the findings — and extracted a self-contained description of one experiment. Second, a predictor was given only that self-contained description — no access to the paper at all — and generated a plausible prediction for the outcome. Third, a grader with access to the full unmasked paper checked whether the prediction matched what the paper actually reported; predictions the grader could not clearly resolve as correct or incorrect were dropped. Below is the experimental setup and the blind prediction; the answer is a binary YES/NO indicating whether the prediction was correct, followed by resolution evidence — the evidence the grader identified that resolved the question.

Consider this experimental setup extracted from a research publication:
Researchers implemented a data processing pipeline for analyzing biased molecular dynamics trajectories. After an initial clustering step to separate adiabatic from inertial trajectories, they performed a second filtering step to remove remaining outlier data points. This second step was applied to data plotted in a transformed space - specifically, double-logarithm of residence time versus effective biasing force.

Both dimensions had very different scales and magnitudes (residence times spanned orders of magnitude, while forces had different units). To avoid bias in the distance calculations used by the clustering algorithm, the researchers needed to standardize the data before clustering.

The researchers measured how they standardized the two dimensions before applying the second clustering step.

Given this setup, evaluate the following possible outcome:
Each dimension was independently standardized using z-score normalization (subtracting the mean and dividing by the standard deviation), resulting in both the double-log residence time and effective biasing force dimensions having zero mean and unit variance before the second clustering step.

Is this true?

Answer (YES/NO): NO